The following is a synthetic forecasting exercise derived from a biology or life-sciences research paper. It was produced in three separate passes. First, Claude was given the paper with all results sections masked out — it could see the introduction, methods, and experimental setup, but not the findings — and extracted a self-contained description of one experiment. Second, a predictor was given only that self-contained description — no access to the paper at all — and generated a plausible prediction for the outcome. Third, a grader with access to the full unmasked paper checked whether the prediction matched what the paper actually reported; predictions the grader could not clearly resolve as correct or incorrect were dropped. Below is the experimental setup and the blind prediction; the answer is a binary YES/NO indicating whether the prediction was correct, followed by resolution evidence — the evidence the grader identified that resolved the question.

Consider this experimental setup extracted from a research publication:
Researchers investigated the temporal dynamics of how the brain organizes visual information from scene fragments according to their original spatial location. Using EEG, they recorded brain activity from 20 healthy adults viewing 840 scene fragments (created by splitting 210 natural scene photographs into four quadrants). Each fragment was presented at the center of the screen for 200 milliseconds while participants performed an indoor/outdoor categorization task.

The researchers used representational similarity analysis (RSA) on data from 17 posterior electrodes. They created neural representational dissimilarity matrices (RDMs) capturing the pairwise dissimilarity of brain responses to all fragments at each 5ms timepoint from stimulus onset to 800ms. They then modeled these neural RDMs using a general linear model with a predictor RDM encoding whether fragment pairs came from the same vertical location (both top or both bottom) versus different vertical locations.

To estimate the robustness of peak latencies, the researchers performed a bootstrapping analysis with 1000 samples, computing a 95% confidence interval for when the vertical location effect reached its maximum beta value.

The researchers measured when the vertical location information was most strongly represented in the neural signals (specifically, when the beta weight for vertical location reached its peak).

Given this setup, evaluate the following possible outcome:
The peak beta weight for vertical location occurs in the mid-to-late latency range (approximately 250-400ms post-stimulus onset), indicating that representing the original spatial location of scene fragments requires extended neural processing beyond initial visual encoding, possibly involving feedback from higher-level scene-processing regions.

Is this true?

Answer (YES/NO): NO